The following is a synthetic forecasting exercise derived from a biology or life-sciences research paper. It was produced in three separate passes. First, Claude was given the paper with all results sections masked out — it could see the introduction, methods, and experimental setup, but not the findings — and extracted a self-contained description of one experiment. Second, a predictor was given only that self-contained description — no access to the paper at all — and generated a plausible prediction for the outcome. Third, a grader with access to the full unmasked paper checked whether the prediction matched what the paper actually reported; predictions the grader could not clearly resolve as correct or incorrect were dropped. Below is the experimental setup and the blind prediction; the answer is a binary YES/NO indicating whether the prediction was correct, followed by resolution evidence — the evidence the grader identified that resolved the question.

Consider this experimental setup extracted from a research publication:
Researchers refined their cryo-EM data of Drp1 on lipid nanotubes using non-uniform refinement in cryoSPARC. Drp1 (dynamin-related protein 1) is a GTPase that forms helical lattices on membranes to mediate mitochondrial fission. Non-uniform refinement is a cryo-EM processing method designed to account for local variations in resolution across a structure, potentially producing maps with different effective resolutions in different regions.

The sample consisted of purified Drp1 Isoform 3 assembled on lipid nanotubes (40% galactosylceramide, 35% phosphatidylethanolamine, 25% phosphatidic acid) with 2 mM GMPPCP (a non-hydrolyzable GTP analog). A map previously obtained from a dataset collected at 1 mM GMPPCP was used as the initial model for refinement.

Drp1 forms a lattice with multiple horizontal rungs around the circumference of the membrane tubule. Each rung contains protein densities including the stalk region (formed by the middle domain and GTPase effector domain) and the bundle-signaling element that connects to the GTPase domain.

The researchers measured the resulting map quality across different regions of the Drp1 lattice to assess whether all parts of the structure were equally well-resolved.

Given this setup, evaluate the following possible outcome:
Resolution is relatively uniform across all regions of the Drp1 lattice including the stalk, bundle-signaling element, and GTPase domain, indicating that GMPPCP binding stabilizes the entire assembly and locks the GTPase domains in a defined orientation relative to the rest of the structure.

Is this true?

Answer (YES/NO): NO